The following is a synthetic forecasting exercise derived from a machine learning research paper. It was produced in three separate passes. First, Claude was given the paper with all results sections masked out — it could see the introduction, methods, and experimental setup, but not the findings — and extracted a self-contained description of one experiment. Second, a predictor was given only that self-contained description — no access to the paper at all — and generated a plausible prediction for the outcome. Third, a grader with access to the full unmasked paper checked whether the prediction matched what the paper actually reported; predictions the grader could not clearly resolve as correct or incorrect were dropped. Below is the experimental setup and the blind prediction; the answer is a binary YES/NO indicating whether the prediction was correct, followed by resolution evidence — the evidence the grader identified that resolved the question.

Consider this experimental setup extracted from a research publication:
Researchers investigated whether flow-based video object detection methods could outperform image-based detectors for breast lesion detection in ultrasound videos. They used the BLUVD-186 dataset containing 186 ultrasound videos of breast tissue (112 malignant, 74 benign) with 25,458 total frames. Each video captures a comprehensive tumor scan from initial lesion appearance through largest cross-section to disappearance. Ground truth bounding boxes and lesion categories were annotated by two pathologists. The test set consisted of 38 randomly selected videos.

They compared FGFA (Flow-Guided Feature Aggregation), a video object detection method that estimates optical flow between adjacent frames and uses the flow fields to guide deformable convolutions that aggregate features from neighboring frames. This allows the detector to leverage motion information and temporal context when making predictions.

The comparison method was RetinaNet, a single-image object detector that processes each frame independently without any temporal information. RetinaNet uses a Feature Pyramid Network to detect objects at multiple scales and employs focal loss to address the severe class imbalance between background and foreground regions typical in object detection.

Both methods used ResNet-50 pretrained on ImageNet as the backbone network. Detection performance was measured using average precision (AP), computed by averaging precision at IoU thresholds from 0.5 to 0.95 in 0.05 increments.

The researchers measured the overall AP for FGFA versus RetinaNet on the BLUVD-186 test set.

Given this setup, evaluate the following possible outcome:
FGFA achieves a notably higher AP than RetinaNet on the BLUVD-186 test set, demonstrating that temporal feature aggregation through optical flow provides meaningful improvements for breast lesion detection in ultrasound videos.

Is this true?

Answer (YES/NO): NO